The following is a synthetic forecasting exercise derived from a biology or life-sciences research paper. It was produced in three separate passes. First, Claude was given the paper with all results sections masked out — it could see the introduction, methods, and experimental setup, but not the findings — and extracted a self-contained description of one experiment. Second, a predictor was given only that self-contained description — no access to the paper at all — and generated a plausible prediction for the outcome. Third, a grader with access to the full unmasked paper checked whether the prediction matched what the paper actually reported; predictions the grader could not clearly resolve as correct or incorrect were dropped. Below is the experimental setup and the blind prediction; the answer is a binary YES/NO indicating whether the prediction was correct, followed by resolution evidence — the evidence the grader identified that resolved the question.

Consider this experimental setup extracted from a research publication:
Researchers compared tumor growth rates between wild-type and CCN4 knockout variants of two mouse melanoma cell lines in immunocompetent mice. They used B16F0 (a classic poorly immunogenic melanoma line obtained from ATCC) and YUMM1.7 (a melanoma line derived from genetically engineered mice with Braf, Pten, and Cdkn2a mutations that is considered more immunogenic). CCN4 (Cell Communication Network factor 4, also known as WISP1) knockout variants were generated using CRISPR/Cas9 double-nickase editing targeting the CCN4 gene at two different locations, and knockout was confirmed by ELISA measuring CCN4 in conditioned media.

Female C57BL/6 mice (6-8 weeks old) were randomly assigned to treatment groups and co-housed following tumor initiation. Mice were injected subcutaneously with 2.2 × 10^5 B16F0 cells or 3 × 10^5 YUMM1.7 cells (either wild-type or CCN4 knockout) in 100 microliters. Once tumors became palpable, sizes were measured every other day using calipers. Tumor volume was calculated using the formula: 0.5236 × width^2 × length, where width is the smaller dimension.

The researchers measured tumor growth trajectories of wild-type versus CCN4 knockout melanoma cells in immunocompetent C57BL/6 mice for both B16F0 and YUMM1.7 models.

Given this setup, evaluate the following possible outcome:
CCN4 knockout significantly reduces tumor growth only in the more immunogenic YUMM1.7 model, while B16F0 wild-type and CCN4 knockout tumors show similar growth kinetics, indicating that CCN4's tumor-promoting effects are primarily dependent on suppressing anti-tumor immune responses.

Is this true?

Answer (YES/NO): NO